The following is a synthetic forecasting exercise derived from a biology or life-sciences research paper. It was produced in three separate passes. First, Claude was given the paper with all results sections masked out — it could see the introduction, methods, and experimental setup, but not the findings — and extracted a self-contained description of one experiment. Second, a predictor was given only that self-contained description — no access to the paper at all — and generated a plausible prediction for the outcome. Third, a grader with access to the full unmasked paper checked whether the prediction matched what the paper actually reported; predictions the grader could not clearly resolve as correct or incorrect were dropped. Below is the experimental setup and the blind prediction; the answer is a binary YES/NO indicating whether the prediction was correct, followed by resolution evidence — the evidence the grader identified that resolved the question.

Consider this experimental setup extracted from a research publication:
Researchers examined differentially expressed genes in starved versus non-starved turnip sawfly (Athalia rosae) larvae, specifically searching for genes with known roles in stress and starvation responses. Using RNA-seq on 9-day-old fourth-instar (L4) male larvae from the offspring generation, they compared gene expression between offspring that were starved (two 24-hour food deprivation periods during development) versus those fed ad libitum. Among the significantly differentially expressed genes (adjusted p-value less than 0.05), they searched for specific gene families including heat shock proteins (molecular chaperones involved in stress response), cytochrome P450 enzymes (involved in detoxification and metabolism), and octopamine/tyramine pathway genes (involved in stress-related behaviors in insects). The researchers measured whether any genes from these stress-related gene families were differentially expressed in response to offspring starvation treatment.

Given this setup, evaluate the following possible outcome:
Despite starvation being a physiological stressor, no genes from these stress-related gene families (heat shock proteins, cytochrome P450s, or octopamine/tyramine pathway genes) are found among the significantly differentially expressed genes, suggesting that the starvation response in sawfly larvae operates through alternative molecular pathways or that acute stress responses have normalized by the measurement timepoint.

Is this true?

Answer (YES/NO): NO